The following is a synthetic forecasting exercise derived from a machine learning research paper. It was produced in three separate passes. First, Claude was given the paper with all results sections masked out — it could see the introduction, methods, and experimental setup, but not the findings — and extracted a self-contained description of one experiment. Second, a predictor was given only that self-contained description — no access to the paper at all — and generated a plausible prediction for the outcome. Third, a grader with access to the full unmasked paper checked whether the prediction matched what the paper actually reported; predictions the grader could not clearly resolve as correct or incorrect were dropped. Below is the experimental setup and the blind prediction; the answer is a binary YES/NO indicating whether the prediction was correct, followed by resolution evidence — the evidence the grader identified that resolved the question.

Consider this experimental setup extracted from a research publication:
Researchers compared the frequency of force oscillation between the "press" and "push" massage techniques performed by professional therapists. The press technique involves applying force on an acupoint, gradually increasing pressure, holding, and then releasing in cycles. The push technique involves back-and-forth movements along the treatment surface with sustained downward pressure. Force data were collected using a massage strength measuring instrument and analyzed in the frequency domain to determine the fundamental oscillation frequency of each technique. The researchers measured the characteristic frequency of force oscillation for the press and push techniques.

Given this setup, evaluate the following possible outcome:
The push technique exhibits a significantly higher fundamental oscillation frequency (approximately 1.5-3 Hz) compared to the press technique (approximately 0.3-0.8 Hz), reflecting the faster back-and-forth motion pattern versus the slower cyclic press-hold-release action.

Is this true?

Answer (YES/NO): NO